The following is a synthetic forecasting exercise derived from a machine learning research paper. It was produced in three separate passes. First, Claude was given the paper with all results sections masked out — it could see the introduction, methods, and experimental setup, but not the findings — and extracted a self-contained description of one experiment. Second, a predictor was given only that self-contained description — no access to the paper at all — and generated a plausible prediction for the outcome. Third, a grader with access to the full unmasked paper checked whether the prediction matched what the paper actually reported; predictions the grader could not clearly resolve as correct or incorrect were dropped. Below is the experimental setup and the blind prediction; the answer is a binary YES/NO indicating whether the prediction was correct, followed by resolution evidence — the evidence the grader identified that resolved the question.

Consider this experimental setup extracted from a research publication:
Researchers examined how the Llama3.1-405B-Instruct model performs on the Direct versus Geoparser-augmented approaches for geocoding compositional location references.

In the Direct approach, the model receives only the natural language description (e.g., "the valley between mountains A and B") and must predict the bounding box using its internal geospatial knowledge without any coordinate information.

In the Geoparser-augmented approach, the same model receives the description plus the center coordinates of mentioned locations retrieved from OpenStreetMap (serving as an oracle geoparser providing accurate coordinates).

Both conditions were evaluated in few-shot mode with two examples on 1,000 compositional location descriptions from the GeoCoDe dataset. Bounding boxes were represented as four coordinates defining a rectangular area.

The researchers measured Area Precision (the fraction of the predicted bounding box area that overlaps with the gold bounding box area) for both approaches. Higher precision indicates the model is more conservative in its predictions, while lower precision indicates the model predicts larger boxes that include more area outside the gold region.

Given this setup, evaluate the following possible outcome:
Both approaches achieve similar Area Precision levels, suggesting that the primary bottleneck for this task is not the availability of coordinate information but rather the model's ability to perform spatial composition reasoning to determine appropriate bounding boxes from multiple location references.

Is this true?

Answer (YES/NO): NO